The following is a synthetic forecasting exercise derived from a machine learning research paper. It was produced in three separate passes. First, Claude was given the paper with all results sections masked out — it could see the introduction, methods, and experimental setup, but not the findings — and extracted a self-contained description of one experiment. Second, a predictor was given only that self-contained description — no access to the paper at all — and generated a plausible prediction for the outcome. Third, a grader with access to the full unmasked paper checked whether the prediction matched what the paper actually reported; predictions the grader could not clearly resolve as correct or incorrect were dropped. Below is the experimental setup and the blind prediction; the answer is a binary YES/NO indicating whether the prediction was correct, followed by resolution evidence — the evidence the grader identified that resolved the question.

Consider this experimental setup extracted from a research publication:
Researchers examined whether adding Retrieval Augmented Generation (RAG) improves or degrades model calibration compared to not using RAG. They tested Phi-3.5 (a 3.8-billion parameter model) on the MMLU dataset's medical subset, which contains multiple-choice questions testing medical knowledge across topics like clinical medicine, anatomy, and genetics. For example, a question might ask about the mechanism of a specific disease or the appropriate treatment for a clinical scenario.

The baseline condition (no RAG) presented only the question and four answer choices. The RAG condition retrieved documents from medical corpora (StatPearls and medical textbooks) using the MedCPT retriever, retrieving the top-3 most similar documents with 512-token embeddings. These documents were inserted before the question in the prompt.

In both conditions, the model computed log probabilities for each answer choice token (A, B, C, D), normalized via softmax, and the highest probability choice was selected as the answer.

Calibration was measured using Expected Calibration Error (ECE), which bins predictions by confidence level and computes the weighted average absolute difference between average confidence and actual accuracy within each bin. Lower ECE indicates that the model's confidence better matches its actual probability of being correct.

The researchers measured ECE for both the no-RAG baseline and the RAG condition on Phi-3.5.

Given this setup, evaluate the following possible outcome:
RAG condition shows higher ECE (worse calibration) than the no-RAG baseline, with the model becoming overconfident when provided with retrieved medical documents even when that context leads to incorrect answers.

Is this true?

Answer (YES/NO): NO